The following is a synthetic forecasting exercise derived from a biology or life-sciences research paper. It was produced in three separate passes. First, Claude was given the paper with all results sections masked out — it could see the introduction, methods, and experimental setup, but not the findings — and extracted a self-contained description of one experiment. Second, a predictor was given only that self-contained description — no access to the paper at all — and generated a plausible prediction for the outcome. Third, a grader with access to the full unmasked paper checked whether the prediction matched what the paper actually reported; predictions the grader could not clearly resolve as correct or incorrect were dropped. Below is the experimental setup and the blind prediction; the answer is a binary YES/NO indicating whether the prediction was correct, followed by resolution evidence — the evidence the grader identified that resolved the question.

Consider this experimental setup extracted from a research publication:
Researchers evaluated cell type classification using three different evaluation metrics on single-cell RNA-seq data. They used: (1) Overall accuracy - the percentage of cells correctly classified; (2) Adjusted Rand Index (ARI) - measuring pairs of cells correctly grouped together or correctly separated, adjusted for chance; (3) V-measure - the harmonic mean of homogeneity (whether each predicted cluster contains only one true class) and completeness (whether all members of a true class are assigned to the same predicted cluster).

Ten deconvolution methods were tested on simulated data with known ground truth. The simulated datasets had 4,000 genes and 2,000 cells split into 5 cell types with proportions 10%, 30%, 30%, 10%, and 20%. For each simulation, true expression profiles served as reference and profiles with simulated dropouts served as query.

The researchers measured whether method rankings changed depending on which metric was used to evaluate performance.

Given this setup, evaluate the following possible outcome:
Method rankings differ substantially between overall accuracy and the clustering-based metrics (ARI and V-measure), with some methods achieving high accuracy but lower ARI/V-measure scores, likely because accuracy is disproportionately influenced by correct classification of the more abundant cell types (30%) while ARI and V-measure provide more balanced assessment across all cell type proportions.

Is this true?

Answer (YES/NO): NO